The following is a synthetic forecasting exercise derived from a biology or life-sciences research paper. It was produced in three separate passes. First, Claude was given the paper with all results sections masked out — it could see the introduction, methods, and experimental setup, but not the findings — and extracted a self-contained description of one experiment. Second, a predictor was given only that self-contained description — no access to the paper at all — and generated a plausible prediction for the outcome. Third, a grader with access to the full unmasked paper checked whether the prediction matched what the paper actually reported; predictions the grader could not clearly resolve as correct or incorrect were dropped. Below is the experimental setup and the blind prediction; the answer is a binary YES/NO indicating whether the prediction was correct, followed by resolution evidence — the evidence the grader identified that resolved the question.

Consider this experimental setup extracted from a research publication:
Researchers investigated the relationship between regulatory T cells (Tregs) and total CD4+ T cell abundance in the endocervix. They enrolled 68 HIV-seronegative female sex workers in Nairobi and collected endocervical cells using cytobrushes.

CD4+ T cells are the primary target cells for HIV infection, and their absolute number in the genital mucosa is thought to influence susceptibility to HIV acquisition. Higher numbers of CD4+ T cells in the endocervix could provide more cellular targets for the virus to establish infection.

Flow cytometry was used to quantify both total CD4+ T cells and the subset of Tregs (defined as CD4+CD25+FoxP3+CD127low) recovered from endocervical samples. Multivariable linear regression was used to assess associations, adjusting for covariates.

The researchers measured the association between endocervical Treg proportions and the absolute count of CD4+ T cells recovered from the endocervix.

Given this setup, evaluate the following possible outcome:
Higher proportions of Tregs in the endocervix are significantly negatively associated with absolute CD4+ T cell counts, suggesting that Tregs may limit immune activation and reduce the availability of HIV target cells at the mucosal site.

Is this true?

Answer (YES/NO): YES